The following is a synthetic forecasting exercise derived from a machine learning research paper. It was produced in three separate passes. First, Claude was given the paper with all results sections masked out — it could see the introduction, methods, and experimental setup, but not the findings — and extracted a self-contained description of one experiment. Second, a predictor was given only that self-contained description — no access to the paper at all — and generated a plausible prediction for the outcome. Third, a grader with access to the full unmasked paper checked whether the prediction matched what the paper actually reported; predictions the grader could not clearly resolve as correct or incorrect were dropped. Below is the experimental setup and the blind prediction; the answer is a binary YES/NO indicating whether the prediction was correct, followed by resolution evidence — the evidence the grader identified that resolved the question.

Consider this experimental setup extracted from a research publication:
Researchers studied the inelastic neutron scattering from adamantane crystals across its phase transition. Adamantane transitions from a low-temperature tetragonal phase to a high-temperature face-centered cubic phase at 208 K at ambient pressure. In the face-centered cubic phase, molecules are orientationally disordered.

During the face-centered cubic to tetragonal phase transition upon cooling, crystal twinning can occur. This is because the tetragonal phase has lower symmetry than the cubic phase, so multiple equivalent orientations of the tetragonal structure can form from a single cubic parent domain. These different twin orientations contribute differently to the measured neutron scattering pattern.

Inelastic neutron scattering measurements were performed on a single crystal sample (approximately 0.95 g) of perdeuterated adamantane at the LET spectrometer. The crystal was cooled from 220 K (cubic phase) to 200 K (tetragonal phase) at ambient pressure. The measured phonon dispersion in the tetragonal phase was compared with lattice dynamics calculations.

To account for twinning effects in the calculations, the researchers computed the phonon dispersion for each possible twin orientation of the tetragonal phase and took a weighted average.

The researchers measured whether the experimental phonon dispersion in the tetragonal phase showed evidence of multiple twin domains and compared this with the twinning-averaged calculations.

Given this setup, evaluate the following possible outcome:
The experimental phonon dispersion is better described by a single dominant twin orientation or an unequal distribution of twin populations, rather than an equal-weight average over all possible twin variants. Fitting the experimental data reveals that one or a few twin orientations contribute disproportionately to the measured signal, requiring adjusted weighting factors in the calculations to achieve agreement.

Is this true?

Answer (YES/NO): YES